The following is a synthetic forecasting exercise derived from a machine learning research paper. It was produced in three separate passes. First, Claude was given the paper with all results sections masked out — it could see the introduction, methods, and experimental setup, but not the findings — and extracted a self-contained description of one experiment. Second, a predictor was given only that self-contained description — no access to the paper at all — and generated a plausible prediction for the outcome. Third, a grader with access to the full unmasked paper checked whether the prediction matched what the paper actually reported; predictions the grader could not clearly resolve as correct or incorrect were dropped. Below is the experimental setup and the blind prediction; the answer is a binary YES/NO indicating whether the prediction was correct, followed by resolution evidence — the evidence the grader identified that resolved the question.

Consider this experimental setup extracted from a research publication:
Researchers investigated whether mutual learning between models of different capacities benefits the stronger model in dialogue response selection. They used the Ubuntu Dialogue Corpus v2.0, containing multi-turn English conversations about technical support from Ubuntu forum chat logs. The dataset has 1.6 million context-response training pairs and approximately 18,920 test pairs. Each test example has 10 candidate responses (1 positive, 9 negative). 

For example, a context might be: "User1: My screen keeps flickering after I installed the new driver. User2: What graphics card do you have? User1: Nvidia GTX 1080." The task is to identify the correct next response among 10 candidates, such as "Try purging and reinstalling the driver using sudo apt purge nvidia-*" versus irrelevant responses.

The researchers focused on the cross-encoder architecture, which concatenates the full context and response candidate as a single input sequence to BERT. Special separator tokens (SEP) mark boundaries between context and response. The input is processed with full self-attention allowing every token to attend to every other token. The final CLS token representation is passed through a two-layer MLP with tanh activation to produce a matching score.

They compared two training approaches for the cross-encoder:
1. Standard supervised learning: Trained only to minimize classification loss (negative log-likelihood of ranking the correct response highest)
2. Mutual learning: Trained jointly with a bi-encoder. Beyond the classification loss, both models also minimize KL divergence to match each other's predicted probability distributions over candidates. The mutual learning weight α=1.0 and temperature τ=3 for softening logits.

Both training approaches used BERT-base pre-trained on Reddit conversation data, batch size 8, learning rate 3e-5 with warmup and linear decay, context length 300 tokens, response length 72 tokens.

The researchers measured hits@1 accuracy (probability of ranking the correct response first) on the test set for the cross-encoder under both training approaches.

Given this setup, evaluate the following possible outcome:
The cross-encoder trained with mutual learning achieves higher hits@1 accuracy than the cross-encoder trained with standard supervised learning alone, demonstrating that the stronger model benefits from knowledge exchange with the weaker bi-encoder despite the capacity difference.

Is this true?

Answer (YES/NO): YES